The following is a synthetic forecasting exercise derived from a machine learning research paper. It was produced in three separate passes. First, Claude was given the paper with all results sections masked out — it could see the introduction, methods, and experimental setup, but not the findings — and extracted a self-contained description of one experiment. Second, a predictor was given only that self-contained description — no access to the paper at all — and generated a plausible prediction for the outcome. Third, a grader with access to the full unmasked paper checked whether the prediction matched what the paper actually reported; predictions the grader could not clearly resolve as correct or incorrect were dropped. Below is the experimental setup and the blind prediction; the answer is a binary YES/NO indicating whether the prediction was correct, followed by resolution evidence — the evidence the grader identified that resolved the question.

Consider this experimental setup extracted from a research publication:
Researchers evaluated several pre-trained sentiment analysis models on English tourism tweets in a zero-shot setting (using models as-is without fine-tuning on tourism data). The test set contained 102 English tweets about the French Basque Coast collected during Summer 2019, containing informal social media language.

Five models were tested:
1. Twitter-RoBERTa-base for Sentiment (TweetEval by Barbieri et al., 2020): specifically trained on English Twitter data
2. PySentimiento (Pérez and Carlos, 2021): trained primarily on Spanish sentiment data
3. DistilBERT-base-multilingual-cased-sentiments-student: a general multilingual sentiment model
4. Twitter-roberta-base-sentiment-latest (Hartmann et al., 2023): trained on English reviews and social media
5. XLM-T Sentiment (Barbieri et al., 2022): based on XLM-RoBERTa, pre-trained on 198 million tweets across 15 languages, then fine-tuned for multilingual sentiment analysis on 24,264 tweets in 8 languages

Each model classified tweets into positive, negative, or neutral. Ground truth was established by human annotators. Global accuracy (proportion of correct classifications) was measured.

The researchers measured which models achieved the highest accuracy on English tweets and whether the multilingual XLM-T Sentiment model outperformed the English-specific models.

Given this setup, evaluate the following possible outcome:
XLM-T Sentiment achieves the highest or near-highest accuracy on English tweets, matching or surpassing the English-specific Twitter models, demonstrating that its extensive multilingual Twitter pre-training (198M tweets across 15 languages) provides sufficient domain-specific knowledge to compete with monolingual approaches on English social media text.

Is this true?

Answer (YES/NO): YES